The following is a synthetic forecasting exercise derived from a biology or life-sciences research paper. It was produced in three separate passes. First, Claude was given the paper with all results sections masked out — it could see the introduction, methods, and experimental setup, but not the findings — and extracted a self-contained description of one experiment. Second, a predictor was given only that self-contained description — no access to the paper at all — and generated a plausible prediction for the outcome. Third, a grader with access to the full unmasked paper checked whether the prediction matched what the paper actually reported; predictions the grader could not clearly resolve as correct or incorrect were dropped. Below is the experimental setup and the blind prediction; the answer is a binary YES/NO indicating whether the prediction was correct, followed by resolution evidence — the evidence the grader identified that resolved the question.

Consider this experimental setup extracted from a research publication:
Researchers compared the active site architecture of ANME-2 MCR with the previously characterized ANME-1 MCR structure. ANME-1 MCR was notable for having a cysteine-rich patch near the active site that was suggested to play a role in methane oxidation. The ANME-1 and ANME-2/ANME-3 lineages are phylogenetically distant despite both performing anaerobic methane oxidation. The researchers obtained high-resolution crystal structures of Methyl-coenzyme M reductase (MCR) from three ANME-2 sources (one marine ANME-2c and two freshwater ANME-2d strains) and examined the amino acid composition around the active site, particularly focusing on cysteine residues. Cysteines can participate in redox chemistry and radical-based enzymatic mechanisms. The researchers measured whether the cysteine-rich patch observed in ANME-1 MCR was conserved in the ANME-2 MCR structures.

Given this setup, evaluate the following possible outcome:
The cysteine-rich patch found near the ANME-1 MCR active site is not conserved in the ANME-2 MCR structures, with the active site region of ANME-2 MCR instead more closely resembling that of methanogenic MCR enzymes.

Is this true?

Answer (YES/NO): YES